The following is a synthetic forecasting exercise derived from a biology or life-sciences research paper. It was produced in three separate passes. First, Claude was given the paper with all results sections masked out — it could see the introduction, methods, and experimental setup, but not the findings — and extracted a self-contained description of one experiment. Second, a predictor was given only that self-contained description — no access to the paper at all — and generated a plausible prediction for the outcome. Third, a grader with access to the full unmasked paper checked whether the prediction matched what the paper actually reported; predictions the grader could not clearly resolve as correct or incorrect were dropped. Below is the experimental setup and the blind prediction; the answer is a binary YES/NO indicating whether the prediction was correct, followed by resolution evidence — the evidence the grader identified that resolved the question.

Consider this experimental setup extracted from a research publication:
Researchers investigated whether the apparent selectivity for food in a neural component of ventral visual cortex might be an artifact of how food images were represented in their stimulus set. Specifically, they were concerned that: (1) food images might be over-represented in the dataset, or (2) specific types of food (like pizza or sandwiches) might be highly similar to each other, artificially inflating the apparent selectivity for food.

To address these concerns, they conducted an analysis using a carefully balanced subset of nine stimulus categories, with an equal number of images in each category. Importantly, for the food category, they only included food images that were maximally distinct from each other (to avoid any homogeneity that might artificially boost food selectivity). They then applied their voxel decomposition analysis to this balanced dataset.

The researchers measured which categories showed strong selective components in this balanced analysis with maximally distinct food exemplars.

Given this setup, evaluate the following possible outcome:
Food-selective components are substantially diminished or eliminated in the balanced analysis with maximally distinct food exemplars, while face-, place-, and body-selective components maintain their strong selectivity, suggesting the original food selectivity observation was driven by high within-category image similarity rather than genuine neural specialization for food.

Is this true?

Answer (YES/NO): NO